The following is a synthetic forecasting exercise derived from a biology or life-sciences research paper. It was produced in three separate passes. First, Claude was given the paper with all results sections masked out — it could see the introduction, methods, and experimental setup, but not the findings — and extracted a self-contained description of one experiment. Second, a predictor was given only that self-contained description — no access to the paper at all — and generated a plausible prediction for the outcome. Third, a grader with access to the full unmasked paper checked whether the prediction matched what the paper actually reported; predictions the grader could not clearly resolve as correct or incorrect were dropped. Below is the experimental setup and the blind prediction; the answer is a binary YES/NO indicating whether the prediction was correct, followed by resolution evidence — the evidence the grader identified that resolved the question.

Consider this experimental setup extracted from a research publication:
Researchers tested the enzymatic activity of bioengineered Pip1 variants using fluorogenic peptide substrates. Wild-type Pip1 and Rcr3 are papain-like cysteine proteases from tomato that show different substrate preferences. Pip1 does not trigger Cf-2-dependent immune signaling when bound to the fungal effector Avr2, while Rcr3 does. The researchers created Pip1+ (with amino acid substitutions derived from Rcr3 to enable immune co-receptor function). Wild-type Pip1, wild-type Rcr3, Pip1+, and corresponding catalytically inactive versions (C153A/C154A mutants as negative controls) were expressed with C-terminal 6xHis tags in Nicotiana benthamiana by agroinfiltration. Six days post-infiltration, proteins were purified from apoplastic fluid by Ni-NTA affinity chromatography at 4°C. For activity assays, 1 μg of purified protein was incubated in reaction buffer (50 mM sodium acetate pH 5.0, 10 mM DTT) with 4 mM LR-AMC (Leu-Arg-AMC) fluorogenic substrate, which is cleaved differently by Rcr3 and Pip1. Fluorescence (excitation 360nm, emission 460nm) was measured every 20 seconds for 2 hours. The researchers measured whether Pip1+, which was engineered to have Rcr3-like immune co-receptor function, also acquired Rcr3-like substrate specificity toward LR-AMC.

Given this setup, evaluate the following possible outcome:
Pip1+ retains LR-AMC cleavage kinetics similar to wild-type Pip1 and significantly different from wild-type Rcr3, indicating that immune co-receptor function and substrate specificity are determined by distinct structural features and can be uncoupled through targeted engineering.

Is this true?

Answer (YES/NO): NO